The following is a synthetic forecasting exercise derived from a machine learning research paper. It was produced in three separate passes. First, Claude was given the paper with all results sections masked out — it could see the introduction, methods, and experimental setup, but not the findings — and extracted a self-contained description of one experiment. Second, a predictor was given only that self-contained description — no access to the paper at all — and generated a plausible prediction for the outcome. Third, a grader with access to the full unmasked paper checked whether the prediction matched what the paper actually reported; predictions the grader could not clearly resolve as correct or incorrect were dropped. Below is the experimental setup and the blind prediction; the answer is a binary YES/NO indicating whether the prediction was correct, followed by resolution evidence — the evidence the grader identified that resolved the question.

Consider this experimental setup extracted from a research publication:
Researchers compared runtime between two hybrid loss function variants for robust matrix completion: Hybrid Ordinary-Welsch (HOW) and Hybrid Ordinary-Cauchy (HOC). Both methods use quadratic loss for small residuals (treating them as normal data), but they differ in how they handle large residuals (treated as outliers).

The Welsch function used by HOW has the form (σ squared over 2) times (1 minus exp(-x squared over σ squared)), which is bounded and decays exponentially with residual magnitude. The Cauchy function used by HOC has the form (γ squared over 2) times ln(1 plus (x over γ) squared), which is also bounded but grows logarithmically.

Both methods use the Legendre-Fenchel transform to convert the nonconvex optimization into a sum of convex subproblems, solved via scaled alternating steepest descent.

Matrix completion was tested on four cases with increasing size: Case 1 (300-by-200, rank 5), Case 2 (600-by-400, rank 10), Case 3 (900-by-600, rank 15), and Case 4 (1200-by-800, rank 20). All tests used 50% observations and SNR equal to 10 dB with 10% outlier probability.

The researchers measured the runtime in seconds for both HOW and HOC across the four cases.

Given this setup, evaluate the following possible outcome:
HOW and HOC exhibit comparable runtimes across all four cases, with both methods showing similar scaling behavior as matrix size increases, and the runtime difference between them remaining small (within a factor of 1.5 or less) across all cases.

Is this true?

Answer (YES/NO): YES